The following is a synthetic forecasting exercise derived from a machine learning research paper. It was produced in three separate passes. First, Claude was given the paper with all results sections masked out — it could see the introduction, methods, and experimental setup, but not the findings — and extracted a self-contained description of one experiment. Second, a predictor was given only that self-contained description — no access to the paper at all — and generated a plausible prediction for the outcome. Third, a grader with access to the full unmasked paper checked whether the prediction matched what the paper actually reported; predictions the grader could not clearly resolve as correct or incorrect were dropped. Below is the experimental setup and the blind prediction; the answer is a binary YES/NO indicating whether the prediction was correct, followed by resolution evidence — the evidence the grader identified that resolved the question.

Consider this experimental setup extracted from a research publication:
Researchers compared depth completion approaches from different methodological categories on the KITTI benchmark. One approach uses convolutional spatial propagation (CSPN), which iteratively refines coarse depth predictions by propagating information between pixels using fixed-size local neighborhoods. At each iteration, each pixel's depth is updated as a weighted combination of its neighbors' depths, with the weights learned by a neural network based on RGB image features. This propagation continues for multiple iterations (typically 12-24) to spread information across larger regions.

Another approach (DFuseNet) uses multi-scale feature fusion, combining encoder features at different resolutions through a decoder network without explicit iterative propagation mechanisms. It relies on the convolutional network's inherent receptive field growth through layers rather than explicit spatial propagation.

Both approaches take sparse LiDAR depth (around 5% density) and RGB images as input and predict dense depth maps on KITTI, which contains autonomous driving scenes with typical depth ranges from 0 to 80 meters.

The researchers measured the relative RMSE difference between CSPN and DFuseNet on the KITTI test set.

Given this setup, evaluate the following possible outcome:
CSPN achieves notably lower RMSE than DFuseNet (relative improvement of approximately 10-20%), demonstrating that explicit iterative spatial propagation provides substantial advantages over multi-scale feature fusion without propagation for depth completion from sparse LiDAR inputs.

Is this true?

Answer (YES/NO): YES